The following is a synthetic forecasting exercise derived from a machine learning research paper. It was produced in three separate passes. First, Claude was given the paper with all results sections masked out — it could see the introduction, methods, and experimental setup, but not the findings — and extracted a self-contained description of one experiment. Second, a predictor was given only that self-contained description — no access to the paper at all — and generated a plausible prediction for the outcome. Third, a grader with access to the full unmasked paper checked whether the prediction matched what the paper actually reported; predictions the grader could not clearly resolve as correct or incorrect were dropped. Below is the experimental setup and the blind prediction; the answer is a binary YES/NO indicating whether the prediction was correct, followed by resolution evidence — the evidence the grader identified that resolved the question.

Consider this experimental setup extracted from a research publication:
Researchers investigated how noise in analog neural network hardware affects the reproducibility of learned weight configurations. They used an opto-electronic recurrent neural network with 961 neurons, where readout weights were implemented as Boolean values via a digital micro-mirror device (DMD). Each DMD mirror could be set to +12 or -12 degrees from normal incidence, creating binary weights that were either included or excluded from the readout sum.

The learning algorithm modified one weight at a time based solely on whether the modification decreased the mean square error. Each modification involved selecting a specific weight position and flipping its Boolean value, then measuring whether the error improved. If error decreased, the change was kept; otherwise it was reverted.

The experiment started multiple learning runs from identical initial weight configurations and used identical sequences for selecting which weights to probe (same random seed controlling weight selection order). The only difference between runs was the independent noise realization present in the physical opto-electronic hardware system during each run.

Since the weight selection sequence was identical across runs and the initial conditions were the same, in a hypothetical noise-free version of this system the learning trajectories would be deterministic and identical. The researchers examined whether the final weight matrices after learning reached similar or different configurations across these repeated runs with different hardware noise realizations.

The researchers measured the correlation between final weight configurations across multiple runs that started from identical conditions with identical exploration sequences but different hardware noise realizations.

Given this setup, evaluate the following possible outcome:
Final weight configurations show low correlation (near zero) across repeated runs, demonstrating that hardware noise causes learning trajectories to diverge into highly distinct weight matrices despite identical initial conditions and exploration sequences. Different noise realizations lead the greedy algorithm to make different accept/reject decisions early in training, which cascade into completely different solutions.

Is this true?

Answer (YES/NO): YES